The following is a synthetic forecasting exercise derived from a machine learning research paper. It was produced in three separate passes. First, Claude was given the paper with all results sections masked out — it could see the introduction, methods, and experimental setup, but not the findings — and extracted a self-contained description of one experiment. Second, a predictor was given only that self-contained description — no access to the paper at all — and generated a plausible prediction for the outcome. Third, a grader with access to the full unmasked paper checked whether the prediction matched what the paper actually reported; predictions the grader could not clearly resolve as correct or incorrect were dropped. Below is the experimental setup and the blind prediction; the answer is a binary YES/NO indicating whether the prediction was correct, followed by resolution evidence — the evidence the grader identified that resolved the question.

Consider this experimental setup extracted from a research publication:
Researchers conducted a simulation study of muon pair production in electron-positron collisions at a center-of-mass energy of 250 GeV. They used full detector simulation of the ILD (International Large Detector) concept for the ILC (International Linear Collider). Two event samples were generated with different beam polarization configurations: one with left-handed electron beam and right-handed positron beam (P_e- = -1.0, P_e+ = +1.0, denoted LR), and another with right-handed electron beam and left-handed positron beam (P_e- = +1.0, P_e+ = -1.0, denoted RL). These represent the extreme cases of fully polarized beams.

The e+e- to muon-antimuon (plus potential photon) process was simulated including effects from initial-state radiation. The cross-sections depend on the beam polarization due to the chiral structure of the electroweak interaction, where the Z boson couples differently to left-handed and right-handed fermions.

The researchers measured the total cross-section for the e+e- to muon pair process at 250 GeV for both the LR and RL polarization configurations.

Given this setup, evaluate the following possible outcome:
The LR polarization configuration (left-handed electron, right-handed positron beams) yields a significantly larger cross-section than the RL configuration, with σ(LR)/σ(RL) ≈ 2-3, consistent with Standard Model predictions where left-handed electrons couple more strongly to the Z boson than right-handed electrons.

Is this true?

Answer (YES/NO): NO